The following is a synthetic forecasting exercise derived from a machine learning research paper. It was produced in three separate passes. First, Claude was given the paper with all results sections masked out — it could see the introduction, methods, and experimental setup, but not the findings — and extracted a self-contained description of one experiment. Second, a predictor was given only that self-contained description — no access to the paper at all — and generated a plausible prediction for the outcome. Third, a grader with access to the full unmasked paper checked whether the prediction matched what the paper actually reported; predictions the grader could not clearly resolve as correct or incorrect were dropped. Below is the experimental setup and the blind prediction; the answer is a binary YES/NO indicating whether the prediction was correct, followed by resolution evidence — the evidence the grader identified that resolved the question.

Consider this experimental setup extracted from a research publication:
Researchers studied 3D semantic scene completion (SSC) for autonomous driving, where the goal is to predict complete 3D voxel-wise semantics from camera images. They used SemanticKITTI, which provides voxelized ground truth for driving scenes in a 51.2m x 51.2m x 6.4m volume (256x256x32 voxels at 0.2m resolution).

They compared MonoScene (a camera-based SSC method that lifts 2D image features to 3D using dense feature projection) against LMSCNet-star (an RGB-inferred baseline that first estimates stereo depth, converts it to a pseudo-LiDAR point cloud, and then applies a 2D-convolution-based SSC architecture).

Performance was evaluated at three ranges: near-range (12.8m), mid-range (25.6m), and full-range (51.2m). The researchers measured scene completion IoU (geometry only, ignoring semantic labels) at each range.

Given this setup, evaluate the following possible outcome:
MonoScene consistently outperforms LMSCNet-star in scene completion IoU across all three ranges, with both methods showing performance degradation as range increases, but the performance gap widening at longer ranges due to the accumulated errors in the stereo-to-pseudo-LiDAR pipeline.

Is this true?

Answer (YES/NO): NO